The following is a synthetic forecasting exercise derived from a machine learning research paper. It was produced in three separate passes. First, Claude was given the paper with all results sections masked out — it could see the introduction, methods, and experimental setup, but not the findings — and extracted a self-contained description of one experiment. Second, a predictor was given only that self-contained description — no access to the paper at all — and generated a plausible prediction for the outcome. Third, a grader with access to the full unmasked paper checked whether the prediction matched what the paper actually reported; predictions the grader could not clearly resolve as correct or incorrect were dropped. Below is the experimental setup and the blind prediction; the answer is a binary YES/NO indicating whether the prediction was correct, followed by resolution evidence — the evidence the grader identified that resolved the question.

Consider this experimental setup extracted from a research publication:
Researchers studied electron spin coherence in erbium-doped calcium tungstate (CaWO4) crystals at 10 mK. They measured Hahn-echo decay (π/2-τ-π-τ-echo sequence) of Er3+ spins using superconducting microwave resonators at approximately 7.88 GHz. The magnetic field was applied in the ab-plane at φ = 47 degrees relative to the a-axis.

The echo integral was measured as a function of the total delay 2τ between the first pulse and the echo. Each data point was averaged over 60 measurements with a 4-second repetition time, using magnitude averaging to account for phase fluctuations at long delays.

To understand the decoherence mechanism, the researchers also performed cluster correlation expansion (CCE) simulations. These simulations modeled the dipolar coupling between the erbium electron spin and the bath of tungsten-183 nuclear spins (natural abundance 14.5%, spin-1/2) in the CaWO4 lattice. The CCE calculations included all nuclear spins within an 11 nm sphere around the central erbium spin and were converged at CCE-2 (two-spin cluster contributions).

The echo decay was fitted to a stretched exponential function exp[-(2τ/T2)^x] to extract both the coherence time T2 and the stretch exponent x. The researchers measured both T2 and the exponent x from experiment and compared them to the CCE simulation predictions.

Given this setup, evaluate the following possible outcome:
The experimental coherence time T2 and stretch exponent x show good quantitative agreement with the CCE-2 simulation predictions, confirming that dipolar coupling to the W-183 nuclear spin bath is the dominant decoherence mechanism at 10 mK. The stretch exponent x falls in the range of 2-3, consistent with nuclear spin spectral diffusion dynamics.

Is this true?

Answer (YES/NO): YES